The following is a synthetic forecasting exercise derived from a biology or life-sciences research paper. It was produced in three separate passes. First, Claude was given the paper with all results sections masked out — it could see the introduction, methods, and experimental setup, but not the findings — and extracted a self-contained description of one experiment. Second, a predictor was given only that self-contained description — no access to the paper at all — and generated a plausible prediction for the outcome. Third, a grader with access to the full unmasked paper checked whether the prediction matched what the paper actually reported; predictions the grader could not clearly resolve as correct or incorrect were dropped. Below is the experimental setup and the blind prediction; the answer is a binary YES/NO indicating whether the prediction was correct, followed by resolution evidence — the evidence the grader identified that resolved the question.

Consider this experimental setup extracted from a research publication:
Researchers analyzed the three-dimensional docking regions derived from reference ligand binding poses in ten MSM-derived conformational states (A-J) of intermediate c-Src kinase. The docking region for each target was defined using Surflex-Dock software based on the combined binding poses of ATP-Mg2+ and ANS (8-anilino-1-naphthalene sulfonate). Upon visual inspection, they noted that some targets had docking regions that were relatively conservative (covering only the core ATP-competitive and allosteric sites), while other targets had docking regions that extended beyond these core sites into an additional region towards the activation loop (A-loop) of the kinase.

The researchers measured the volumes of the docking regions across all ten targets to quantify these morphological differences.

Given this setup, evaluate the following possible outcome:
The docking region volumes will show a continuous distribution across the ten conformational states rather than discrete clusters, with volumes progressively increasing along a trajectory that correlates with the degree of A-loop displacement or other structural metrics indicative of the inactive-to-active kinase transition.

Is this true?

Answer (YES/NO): NO